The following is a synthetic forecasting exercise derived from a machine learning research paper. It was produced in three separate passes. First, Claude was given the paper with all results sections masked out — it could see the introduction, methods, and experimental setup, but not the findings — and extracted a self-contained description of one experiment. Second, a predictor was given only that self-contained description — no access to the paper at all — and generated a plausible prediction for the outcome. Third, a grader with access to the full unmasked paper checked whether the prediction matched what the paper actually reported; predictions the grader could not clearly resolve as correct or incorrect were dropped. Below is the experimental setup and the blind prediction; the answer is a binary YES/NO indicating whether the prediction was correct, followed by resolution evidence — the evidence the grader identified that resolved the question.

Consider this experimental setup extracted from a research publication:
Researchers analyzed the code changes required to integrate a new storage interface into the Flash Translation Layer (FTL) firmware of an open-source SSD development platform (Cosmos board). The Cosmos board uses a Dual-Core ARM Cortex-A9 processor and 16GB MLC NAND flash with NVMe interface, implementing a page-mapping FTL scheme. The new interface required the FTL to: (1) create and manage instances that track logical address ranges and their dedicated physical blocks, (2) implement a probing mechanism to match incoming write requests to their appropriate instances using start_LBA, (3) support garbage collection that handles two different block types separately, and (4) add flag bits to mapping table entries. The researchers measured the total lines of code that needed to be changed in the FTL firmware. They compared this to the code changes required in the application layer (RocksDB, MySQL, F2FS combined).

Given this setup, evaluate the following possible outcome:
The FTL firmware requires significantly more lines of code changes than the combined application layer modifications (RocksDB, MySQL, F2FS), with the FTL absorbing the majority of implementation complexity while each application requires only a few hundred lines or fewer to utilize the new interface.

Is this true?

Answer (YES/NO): YES